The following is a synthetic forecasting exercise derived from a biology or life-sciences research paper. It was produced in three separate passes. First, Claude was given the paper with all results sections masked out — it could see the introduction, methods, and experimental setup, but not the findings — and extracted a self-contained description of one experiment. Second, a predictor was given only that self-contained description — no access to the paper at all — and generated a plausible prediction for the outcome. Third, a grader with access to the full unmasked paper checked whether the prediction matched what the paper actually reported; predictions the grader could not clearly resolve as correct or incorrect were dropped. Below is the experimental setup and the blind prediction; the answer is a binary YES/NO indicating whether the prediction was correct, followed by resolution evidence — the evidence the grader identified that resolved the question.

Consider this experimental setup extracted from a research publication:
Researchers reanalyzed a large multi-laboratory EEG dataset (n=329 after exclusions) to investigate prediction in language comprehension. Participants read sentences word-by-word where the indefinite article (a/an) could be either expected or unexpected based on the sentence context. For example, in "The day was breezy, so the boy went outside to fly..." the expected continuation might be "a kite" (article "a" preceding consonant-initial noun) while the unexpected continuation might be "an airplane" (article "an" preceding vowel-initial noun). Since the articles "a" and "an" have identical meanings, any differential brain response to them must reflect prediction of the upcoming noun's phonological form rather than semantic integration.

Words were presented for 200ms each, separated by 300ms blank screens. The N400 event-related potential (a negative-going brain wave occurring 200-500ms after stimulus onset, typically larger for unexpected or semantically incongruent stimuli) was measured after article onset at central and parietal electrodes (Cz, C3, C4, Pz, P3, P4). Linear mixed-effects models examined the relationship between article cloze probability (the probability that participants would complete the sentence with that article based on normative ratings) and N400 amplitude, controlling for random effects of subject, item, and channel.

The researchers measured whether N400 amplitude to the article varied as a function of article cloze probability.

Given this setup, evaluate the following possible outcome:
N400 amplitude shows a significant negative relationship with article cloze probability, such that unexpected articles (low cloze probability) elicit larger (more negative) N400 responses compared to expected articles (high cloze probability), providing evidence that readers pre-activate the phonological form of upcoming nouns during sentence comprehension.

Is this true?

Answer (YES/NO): NO